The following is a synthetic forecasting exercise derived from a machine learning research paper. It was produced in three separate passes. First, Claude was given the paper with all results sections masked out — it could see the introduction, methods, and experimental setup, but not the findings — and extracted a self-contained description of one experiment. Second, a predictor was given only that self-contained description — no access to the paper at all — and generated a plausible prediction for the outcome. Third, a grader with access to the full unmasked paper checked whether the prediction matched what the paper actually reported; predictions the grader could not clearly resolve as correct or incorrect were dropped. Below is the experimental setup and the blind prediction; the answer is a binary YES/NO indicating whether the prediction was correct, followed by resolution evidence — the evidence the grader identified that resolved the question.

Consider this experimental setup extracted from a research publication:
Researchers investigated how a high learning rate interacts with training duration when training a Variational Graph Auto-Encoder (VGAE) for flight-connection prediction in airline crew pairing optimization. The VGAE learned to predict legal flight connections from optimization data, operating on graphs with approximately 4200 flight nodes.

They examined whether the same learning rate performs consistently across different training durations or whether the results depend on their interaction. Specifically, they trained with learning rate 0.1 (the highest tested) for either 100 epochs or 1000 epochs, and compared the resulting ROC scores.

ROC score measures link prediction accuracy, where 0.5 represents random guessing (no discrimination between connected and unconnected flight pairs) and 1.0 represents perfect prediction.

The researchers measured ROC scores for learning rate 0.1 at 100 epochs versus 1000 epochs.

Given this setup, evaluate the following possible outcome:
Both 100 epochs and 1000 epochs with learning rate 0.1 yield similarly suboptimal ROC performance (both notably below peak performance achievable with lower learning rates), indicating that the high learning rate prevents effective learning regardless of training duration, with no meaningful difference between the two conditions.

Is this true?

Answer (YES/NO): NO